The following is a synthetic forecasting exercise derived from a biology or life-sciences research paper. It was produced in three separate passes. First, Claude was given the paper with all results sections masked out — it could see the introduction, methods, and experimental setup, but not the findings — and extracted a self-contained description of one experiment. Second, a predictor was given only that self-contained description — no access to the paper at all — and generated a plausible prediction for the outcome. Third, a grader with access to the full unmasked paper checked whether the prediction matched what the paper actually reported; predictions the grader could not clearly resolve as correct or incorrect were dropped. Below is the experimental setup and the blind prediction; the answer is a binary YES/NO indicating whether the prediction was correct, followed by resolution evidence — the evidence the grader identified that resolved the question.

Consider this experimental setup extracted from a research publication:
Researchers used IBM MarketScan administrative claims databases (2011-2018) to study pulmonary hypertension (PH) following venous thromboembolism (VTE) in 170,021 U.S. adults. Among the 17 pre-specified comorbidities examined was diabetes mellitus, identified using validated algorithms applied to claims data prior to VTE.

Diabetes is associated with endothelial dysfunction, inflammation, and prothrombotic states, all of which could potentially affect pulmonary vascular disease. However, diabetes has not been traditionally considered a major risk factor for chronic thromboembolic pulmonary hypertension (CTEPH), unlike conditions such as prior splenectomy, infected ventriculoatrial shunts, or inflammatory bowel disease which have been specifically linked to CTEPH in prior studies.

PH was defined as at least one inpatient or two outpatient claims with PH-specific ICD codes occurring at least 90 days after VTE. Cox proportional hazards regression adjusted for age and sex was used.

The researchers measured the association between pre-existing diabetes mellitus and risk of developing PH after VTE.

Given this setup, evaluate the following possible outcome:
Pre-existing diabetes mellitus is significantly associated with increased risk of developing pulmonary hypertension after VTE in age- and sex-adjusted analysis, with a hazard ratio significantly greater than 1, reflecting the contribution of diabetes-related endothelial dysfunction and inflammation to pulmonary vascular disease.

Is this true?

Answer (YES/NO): YES